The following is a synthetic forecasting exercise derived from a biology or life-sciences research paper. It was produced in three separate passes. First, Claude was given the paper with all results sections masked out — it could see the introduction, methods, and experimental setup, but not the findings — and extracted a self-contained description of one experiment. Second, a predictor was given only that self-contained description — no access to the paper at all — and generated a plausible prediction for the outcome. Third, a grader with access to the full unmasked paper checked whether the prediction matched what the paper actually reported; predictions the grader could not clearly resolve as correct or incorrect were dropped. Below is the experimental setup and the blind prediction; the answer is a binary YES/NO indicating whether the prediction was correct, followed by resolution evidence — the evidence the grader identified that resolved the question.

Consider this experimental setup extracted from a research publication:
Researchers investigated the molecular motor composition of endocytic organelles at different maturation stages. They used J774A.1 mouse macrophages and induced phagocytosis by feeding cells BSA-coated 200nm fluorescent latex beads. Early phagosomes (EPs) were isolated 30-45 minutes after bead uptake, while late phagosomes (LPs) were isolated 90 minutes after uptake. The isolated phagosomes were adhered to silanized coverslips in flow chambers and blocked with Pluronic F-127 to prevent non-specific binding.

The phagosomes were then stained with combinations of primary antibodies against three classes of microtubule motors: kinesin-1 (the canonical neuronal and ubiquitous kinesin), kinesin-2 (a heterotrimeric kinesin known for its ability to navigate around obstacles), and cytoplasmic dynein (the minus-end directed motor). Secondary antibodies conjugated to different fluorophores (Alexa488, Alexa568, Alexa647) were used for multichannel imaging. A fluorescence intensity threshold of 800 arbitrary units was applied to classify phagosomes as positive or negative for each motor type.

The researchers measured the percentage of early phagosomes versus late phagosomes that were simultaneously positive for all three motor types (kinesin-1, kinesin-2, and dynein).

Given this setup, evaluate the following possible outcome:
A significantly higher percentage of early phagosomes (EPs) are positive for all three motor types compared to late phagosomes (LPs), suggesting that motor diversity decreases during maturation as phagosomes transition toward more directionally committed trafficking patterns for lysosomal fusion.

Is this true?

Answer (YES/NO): NO